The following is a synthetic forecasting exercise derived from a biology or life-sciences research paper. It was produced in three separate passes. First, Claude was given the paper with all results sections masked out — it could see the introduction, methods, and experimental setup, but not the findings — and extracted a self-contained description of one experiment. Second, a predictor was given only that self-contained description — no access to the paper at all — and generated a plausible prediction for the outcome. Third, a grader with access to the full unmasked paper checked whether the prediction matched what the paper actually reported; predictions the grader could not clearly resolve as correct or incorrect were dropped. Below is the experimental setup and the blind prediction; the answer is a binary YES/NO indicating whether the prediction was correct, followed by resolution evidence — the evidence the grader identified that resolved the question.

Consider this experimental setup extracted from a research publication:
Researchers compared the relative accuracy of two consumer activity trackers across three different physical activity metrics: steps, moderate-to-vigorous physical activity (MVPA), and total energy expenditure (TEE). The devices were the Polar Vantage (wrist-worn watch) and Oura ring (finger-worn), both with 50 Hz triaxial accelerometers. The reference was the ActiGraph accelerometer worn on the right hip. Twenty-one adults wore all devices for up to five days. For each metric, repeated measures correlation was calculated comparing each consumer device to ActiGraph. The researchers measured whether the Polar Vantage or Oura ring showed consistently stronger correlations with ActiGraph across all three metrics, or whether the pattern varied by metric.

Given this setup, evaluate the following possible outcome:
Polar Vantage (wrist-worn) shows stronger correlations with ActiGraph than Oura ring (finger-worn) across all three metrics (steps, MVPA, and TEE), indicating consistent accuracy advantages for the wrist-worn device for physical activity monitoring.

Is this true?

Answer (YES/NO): NO